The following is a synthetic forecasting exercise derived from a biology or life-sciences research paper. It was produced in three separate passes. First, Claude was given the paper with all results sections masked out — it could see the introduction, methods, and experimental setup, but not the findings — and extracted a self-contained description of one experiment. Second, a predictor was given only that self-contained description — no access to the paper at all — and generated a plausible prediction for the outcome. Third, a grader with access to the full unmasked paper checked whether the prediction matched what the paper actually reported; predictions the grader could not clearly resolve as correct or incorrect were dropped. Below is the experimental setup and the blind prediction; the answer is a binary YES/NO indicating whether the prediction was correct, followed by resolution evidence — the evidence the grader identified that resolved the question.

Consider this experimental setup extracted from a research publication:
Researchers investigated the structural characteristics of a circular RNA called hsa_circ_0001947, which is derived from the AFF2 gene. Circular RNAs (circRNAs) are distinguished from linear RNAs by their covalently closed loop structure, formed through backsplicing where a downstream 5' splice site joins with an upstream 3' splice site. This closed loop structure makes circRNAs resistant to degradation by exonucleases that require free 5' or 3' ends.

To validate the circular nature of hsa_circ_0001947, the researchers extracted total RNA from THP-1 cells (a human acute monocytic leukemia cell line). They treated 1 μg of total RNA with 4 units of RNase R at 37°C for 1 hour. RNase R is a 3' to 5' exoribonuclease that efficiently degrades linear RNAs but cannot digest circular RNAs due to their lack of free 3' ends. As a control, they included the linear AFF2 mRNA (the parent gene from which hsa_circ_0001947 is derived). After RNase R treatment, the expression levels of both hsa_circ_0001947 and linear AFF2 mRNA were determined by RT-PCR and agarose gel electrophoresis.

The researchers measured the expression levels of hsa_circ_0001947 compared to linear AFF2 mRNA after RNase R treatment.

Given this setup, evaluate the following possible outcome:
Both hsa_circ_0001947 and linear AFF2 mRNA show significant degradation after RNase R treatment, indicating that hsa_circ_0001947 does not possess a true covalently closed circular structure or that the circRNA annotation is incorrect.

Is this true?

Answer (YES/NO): NO